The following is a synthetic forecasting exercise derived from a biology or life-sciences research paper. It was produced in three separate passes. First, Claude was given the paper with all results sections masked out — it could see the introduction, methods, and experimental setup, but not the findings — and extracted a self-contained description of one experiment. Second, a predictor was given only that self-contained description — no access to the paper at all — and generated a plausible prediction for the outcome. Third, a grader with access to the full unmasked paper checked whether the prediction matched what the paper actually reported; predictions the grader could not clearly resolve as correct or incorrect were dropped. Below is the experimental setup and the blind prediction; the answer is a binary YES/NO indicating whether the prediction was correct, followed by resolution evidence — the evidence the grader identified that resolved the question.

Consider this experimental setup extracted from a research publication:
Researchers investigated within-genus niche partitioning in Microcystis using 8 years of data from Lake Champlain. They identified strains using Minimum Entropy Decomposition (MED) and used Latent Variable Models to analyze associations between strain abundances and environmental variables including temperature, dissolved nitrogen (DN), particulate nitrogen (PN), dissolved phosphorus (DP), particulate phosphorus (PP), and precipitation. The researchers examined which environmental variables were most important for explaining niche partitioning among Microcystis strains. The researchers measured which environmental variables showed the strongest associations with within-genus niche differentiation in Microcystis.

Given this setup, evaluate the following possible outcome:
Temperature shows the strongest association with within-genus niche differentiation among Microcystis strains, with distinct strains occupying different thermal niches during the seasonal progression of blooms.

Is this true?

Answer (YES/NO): NO